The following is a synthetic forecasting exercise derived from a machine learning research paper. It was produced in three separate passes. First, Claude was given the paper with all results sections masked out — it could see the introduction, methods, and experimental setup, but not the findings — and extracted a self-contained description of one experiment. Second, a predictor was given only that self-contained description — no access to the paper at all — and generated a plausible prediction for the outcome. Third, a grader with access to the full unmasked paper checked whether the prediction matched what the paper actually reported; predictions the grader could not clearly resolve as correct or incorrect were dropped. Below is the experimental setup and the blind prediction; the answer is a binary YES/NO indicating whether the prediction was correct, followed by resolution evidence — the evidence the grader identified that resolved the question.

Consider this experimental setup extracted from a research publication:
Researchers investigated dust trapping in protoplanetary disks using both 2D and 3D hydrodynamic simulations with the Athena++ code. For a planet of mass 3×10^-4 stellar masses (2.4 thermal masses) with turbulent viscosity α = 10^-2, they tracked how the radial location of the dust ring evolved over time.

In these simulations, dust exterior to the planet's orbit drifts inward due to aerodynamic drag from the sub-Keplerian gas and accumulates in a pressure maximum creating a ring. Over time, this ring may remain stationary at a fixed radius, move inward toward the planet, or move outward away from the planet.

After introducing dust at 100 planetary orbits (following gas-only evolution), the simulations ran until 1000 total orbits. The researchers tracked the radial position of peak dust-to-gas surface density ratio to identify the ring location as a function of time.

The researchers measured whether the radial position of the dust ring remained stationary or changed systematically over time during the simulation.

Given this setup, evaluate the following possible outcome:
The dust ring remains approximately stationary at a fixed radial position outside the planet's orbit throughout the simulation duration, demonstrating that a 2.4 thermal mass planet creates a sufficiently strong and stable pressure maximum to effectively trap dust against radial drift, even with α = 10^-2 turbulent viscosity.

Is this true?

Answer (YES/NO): NO